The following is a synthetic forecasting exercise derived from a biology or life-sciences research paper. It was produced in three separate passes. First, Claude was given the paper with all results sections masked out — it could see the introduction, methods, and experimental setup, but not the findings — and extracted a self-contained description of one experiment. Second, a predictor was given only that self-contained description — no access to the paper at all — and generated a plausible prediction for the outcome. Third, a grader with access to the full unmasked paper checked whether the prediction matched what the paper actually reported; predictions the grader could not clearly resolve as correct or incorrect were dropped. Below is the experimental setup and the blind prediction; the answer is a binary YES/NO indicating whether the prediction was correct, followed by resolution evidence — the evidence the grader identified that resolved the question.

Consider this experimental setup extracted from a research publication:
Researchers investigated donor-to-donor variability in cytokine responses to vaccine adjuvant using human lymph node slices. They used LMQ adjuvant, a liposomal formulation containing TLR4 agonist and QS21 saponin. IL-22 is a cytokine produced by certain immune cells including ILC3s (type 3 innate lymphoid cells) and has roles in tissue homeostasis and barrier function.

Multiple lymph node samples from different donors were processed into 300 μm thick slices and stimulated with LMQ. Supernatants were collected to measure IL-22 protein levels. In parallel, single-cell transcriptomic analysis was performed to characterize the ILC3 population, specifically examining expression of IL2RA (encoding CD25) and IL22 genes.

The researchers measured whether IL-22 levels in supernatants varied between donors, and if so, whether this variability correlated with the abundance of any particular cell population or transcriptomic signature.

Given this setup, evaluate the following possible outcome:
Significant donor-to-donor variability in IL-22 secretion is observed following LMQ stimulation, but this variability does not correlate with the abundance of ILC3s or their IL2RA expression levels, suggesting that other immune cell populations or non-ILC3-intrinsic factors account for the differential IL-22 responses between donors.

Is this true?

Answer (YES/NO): NO